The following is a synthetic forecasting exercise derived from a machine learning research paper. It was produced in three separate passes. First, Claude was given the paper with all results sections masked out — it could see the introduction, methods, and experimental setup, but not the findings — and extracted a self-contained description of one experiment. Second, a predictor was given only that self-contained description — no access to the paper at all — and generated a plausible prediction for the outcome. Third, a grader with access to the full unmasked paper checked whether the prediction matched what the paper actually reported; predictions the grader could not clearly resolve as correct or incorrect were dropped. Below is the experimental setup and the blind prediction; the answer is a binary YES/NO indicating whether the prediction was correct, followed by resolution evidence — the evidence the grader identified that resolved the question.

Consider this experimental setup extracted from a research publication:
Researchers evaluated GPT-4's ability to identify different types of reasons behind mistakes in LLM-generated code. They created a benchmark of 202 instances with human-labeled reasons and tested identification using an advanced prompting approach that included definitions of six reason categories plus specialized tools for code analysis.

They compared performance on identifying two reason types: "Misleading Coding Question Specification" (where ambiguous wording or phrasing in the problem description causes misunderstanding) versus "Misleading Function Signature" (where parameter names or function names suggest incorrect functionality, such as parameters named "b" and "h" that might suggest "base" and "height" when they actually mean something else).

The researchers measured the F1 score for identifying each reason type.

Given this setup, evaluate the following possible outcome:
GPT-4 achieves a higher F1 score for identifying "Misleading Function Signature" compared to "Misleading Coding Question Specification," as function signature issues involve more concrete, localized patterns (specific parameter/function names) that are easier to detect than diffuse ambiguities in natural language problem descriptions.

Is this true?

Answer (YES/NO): NO